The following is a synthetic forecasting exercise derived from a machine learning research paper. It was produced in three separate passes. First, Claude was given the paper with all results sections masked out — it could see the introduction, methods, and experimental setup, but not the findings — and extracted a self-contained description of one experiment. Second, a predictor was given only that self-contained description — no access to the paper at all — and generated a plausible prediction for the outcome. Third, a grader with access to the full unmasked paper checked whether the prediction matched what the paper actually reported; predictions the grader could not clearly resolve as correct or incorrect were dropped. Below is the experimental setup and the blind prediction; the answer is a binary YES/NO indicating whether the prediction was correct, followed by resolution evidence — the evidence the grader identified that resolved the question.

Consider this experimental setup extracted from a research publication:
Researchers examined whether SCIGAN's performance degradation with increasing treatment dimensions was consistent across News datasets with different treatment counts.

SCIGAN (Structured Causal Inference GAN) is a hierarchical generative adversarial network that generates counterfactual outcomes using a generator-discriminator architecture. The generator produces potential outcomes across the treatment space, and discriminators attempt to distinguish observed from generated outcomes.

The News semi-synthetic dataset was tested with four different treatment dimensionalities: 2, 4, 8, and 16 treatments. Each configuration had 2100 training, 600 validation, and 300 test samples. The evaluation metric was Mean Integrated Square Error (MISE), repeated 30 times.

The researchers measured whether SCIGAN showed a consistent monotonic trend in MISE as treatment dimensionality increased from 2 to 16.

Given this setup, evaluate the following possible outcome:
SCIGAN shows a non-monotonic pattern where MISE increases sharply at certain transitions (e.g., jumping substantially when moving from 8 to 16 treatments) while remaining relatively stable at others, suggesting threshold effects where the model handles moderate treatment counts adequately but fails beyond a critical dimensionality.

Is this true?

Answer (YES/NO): NO